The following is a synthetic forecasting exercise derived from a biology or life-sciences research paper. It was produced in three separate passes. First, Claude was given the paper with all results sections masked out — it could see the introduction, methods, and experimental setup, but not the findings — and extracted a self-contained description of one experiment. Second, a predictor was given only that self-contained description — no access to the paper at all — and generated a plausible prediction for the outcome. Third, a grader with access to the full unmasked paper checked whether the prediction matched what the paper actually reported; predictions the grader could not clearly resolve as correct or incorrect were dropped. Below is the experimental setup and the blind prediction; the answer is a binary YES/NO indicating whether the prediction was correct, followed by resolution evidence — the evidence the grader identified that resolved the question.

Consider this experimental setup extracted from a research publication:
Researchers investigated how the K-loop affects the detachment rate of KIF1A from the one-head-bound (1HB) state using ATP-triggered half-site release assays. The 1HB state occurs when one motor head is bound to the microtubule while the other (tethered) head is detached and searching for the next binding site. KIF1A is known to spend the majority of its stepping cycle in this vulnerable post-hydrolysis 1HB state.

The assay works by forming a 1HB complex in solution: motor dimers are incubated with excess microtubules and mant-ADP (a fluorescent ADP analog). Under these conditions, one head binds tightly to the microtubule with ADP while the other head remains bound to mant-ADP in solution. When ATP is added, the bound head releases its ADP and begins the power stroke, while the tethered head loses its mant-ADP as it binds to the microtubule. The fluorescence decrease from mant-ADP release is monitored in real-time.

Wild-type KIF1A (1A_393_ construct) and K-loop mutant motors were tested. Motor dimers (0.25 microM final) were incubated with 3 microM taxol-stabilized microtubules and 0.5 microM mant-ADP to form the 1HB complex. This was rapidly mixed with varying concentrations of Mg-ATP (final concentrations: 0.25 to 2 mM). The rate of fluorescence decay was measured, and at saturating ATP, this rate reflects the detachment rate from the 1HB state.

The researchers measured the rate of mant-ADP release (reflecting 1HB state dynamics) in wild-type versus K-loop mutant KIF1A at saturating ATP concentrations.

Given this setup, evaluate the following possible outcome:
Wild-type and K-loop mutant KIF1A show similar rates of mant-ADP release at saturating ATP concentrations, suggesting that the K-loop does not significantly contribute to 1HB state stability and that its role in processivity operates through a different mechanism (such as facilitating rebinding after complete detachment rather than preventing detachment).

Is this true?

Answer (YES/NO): NO